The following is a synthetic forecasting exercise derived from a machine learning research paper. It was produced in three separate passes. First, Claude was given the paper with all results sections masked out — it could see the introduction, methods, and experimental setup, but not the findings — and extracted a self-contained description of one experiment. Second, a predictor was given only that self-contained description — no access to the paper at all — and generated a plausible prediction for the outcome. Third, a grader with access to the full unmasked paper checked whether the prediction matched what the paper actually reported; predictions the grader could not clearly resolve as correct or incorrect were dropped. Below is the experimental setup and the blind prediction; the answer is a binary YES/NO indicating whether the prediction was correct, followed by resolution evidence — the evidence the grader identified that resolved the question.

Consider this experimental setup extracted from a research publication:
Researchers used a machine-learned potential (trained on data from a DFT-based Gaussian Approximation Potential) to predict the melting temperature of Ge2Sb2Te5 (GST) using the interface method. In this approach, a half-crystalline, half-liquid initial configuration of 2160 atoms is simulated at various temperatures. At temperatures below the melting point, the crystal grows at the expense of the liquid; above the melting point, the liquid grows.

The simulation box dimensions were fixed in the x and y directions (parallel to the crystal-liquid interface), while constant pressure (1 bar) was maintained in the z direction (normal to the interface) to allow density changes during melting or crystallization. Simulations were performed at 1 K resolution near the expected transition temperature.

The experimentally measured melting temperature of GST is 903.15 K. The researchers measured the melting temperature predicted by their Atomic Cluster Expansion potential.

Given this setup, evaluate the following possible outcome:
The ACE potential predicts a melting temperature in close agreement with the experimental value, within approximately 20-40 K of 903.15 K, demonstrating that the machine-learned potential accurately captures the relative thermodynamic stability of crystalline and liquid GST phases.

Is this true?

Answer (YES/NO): NO